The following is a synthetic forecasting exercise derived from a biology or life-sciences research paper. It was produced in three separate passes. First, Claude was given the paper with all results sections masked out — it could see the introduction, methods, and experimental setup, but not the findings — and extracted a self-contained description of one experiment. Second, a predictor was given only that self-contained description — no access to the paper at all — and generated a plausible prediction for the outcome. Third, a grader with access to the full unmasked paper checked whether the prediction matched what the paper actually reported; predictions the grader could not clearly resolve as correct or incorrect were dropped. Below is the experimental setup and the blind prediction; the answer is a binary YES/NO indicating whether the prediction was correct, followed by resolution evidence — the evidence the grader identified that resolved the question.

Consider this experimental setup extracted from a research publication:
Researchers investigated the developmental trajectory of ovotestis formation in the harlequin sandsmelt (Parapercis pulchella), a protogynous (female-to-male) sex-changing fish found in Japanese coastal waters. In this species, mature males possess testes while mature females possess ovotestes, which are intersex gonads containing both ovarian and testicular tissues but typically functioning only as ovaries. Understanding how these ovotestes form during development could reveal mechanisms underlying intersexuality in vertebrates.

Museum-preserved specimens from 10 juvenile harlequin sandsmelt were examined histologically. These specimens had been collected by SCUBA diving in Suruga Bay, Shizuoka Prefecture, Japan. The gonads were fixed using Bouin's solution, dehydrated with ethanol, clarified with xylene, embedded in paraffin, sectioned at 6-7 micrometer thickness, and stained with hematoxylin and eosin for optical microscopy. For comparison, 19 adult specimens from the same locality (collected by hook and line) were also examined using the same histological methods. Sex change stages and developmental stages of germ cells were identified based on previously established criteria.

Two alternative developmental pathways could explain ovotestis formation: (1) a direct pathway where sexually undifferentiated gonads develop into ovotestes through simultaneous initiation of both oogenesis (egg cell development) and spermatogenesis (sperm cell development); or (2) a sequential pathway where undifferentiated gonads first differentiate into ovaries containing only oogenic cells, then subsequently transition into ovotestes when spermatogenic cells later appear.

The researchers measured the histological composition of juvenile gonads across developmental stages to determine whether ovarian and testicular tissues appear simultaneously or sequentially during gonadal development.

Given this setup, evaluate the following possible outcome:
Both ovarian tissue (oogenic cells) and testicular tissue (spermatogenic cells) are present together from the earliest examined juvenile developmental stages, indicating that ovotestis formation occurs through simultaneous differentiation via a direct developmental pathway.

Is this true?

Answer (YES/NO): NO